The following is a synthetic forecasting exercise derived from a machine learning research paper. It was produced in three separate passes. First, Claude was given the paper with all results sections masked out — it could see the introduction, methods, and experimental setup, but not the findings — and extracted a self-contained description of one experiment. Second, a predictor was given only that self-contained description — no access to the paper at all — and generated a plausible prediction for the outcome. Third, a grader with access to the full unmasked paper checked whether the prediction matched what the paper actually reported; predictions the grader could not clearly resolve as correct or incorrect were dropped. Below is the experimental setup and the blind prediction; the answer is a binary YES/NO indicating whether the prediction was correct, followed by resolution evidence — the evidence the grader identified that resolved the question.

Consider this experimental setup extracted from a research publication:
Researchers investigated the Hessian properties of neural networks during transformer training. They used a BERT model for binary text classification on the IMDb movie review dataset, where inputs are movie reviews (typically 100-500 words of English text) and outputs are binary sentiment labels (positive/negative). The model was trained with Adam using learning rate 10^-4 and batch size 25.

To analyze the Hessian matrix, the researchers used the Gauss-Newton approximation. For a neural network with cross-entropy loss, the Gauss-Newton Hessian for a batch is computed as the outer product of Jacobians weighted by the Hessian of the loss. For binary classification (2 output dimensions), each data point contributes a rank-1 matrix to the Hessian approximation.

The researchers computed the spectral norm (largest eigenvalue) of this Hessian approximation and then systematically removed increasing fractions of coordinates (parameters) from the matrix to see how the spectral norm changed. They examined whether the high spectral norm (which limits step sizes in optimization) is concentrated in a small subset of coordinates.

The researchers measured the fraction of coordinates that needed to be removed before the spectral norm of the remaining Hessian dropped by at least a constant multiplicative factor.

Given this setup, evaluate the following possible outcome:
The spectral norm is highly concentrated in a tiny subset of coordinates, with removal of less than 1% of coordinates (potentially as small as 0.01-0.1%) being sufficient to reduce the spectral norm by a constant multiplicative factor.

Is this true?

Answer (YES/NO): NO